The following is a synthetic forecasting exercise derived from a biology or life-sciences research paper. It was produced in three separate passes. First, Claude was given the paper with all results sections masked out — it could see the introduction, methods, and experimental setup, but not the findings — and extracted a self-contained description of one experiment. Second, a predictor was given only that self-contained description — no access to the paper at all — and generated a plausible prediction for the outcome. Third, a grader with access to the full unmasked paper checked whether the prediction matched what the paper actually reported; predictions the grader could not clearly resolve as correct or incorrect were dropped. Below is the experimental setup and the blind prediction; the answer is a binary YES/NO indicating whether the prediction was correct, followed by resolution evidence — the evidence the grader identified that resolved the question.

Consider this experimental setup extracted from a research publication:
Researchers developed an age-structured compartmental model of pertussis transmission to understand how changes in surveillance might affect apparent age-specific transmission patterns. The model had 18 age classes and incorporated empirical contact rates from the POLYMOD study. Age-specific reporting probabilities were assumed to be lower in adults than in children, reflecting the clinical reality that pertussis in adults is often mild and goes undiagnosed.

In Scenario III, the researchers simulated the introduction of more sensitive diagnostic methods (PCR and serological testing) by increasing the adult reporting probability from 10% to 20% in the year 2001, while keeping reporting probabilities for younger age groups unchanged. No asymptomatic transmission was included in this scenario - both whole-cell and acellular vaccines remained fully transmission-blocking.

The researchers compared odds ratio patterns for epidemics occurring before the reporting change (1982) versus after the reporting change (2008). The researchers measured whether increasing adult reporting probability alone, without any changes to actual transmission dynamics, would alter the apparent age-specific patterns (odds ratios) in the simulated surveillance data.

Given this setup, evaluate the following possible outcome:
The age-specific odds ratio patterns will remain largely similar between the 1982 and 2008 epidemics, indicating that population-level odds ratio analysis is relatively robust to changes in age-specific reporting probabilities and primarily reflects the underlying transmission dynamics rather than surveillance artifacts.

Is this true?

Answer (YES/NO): NO